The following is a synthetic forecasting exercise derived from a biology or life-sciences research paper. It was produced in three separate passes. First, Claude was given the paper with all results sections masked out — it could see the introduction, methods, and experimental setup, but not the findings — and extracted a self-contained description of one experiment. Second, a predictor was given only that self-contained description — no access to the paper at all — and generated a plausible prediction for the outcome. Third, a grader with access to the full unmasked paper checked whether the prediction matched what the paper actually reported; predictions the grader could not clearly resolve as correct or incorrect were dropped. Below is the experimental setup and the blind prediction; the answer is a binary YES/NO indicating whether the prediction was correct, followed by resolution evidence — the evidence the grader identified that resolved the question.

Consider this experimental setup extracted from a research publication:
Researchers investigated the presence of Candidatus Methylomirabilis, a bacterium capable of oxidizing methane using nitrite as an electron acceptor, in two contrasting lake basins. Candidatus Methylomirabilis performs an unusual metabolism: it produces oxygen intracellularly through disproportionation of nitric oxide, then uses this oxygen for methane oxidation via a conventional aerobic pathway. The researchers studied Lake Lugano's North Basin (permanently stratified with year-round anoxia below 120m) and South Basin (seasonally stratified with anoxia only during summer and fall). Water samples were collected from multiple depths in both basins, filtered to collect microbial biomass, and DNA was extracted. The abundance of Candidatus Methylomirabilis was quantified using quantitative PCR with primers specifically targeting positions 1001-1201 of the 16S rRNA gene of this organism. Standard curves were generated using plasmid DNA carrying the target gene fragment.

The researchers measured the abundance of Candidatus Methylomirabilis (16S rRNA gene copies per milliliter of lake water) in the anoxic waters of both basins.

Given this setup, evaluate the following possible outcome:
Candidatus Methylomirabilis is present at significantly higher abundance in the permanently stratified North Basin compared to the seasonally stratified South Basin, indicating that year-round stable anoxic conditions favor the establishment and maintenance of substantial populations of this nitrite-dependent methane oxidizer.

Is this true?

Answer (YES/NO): YES